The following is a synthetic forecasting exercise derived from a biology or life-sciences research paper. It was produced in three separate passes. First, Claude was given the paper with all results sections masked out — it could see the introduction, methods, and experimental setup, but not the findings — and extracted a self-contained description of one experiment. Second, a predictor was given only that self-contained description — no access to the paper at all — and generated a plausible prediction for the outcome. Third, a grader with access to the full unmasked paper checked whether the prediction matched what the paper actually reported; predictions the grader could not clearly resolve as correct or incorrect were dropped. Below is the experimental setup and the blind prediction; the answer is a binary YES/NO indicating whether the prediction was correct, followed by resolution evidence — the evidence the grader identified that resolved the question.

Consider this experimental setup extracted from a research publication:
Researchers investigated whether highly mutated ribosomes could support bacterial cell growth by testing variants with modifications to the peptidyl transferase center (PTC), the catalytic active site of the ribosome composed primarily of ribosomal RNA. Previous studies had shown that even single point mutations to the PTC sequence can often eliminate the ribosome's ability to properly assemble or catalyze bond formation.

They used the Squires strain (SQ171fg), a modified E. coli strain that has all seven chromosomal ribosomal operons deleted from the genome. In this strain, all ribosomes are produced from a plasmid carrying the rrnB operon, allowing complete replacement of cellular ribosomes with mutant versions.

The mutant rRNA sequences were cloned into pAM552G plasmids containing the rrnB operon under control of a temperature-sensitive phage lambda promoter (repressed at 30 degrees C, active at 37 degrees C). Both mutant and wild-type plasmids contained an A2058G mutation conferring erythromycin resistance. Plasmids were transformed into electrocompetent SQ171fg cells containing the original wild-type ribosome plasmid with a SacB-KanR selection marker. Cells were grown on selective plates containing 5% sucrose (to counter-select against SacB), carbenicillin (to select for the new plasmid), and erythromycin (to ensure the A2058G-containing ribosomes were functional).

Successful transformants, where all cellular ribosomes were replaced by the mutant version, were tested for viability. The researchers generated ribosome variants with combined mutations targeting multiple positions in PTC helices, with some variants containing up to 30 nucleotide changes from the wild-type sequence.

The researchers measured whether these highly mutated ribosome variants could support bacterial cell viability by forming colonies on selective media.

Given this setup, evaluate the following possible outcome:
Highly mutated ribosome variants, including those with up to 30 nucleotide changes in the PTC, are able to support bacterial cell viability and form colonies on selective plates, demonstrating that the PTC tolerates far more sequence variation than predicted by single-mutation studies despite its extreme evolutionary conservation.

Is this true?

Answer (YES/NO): YES